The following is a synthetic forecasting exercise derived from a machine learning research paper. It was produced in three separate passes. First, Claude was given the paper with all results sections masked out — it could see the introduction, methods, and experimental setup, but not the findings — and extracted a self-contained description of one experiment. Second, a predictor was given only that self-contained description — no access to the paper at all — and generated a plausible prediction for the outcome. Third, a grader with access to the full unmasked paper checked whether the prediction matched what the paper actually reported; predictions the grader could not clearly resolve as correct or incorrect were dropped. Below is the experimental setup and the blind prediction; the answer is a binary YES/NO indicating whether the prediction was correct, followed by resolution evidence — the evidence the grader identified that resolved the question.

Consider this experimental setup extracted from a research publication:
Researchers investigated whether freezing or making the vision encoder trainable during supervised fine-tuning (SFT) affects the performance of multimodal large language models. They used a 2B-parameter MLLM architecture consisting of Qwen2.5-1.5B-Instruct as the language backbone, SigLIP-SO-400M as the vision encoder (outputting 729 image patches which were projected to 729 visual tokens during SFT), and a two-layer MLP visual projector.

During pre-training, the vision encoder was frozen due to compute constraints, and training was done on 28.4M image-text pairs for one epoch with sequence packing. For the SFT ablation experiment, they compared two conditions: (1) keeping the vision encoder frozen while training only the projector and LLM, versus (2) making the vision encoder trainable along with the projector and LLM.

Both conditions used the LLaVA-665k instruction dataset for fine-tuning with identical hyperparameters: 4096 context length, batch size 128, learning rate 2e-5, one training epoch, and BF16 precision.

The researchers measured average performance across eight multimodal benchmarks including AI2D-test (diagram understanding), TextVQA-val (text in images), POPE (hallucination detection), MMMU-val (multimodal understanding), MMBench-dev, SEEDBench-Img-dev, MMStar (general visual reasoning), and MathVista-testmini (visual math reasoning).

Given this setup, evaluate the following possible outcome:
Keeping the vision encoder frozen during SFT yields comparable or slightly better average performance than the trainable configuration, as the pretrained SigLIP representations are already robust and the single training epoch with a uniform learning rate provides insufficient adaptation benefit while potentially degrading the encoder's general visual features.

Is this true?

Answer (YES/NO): NO